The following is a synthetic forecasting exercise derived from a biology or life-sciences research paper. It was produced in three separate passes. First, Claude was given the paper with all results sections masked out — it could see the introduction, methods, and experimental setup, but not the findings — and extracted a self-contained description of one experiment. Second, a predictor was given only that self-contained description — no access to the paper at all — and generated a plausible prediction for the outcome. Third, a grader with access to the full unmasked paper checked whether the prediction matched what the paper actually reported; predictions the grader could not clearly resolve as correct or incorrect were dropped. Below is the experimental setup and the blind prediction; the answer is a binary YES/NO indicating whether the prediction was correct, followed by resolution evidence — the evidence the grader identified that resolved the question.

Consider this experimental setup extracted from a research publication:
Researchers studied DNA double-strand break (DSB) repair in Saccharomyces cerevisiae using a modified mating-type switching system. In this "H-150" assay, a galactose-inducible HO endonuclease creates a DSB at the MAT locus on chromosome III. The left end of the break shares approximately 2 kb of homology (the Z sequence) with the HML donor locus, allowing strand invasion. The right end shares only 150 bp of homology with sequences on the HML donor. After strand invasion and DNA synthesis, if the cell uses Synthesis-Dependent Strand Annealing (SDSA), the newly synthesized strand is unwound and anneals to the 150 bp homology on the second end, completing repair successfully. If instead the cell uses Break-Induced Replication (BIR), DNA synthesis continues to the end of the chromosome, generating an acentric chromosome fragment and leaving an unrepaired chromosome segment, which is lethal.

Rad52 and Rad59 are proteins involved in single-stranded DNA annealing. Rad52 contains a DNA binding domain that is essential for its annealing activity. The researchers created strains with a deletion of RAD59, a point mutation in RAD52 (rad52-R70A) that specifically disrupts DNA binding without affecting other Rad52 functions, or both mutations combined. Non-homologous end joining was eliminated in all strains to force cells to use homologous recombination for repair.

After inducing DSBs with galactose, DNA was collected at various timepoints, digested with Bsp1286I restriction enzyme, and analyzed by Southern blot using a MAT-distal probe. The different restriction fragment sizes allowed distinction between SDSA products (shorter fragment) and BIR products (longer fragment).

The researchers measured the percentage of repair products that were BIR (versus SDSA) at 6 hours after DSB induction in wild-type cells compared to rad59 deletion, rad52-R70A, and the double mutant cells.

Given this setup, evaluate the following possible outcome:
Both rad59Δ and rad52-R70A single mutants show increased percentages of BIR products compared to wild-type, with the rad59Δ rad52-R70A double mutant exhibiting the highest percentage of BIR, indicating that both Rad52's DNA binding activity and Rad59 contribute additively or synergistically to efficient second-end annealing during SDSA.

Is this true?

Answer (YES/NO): NO